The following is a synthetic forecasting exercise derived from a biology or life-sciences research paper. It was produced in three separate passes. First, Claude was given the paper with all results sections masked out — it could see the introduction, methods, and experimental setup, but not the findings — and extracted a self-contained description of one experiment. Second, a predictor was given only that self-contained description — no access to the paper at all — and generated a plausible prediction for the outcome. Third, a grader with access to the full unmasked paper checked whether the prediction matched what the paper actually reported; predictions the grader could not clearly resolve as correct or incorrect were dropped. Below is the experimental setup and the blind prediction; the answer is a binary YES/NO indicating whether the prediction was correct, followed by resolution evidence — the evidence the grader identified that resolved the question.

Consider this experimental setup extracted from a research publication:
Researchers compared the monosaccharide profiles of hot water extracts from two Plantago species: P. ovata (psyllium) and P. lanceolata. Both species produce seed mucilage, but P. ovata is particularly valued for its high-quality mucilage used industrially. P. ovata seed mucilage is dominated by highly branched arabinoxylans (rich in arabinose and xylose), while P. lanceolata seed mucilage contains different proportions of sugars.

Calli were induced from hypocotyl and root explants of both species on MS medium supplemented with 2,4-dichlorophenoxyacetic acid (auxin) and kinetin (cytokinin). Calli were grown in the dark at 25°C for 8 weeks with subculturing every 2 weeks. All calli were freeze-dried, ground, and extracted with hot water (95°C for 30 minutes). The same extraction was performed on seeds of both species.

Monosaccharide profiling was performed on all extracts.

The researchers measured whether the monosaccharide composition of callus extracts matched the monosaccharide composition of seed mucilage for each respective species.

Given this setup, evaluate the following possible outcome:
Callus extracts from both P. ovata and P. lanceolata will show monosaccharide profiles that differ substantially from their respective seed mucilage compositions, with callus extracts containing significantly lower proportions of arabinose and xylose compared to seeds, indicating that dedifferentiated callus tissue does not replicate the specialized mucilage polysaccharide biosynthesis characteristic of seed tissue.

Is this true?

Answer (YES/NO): YES